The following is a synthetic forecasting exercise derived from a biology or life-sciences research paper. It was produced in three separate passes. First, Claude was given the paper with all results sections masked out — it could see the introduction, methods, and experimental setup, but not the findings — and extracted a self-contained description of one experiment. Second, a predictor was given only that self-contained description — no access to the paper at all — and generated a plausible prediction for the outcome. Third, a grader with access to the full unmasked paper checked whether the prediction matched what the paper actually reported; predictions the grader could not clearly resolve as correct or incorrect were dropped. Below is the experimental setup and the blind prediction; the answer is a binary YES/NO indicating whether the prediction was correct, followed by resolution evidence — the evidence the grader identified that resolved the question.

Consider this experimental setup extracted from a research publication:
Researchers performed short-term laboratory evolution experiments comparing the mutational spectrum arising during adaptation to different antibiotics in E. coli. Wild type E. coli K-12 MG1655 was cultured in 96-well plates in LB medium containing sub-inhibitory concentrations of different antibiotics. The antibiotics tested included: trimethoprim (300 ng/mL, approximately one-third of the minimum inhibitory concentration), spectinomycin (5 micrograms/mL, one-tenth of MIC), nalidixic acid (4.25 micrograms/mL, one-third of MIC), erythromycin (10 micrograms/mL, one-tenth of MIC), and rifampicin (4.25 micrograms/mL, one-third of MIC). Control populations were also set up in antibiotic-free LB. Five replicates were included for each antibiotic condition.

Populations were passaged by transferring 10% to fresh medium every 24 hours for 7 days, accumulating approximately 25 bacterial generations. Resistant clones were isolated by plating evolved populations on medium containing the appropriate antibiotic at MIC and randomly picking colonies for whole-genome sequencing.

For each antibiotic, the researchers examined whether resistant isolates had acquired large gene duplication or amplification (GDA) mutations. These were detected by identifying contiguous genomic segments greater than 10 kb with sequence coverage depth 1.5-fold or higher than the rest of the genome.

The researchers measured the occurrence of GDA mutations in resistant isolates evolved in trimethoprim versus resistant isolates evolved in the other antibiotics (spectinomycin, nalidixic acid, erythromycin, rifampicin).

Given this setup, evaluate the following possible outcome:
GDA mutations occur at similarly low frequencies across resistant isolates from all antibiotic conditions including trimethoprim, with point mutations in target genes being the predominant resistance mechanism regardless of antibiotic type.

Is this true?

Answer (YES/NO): NO